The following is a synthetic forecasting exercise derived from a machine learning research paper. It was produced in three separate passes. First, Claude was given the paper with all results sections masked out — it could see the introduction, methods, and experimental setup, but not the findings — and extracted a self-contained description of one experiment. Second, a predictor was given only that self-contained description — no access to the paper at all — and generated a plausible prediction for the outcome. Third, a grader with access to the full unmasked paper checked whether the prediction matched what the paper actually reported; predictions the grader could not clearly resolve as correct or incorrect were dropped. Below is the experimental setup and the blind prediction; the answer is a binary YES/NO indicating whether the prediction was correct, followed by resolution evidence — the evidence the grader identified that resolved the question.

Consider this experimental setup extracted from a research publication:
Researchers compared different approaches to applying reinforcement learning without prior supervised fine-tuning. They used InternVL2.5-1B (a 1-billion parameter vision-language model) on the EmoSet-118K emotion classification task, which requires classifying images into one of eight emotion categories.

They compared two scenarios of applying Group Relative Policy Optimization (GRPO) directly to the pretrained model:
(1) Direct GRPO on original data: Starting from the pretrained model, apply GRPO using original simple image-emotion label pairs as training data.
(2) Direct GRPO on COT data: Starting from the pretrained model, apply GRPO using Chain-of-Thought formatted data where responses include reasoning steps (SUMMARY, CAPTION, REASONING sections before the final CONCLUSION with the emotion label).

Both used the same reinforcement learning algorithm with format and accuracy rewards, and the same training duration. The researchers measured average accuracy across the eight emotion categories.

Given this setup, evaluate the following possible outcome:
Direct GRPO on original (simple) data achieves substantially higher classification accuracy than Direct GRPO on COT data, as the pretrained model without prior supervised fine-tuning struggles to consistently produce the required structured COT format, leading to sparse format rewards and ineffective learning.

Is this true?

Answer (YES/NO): YES